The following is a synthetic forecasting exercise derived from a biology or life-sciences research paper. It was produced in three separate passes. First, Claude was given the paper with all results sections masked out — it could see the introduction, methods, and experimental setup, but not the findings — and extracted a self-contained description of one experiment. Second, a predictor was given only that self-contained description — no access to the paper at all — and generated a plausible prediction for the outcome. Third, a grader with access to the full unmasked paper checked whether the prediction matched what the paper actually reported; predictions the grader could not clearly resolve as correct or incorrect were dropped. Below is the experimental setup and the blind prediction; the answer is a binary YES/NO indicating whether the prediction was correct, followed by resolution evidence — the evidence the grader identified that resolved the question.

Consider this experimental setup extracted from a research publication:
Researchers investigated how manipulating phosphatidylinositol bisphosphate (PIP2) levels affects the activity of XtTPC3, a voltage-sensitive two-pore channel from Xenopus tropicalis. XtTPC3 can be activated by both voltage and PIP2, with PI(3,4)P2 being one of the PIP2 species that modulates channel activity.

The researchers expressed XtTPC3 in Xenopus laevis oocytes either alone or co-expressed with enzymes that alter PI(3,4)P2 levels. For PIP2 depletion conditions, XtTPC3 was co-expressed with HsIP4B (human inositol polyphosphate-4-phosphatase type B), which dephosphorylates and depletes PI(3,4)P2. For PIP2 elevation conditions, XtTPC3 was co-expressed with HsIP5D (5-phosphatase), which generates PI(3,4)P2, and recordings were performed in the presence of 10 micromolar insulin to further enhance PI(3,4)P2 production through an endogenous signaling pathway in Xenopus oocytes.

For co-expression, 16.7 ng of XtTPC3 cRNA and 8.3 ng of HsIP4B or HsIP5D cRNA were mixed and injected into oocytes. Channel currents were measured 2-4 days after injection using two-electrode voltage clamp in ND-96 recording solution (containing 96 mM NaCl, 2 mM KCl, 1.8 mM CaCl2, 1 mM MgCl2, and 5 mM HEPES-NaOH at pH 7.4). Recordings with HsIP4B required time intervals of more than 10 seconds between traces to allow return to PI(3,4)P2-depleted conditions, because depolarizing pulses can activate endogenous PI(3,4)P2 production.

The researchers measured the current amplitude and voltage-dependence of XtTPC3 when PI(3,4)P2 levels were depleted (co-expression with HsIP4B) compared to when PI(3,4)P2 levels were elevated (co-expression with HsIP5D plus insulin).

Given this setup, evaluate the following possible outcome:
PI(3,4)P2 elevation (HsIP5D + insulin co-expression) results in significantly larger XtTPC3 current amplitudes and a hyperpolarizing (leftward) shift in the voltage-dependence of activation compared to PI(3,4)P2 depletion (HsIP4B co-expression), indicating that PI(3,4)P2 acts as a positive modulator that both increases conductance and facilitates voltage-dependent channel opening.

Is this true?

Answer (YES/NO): YES